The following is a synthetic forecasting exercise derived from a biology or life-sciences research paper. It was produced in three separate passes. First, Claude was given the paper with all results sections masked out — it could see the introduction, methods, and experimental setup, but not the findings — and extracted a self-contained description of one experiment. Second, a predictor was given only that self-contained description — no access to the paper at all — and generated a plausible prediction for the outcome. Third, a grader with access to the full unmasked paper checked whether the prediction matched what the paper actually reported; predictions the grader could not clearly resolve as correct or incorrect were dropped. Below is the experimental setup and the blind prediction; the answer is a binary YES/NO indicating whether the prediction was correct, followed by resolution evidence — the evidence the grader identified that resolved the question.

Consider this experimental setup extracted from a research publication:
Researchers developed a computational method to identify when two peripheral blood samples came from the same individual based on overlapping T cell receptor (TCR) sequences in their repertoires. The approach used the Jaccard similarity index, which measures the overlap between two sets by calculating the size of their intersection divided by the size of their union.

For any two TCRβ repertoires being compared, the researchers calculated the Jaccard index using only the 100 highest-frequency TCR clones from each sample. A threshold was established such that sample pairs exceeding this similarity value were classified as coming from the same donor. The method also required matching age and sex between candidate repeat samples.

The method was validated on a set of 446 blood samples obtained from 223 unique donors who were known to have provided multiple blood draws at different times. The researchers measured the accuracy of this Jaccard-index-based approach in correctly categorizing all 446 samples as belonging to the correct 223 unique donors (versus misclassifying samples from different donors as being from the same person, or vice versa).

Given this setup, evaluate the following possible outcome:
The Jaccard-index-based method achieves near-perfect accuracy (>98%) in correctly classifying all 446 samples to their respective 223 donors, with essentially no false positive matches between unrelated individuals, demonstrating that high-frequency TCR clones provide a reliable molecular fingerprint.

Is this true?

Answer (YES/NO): YES